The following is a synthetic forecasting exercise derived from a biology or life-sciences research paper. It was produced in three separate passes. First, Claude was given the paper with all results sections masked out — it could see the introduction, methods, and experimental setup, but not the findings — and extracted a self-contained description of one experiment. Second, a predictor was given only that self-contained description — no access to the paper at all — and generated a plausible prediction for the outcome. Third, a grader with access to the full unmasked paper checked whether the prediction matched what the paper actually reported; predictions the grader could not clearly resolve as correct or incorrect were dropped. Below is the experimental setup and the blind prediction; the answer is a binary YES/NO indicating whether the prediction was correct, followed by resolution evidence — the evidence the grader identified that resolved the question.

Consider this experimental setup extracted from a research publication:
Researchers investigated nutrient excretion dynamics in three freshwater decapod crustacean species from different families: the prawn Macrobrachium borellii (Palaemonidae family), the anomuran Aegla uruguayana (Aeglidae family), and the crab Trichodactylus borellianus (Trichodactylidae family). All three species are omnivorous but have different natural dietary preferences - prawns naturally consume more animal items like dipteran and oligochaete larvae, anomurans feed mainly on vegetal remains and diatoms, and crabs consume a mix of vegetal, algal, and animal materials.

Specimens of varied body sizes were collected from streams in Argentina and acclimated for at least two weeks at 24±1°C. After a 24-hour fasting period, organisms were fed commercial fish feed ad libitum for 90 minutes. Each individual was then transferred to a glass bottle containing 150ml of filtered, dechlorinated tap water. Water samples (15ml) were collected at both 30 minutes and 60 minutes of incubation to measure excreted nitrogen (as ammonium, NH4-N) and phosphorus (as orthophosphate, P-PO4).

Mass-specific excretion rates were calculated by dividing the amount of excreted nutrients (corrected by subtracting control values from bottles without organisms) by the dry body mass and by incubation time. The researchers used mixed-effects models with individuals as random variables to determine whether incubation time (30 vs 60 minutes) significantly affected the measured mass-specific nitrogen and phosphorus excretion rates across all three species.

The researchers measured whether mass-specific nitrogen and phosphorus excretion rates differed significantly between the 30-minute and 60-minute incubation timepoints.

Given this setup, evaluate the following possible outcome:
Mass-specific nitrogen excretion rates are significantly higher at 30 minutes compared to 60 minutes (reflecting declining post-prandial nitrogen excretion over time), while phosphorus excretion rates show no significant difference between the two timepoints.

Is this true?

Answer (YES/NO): YES